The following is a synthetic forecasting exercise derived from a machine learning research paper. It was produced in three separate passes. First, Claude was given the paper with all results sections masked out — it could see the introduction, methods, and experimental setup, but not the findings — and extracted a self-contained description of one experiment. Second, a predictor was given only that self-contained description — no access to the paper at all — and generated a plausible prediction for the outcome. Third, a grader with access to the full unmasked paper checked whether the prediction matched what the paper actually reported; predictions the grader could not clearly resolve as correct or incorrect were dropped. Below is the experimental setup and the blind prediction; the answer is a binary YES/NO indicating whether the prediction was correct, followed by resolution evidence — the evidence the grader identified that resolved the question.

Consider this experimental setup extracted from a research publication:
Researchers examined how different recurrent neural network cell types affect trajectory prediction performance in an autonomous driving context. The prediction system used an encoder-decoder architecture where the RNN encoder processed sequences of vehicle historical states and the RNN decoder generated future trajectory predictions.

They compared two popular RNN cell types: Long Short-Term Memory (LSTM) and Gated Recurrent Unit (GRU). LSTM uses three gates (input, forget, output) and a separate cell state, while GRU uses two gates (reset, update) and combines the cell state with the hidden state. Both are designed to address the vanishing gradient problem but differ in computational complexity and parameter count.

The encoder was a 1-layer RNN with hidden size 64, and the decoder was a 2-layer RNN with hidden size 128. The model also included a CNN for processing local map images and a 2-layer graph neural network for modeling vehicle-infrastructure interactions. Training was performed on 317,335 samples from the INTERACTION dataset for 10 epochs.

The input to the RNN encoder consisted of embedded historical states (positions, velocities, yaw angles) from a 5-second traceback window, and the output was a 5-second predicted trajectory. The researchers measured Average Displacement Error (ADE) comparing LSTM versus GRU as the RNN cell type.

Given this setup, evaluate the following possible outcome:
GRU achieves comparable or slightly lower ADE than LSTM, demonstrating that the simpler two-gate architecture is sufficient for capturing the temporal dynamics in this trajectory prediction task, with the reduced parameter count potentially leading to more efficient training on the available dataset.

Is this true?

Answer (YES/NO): YES